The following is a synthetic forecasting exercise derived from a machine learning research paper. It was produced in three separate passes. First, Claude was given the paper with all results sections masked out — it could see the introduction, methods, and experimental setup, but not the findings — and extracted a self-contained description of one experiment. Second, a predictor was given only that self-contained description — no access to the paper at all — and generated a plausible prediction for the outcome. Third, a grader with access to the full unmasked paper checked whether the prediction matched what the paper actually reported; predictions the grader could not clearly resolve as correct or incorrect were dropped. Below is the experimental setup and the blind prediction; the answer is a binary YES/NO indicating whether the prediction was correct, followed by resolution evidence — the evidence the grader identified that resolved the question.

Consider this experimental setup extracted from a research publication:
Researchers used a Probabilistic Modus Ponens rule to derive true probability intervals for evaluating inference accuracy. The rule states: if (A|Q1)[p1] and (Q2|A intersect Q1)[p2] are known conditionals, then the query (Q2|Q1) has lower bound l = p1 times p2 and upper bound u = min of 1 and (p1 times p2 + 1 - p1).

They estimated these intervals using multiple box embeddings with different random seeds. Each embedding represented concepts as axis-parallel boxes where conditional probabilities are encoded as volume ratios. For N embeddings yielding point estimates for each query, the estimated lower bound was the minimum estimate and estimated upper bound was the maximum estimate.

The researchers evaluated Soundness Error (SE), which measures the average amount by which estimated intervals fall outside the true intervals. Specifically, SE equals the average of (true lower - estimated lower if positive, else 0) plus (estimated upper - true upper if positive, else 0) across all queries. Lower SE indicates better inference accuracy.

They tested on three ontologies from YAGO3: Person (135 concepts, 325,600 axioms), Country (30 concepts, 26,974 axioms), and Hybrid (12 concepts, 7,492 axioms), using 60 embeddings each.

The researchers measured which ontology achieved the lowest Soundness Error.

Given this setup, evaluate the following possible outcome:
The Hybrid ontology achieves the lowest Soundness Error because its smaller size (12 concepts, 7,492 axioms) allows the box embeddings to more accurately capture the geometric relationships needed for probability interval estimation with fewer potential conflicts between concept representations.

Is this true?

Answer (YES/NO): NO